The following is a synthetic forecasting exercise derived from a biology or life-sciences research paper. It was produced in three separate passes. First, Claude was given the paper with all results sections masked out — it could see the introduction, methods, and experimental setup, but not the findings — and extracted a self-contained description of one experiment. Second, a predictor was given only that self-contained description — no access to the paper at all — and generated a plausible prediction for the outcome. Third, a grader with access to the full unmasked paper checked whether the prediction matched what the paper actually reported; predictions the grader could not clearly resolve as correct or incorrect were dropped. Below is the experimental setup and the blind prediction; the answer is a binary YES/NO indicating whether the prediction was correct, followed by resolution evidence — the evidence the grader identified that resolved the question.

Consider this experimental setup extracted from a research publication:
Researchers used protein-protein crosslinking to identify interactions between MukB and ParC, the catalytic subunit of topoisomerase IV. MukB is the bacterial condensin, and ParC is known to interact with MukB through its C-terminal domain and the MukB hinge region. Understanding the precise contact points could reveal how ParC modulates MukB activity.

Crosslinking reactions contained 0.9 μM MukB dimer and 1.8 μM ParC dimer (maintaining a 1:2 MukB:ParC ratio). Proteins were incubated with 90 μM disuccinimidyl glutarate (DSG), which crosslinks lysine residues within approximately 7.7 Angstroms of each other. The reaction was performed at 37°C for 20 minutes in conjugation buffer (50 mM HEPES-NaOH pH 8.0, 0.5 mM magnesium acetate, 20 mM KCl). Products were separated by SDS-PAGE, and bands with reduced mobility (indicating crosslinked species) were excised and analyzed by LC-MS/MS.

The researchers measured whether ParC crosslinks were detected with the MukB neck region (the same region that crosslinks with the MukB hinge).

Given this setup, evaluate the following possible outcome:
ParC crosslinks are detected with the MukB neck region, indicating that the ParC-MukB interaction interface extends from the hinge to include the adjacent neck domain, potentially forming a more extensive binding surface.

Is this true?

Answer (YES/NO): YES